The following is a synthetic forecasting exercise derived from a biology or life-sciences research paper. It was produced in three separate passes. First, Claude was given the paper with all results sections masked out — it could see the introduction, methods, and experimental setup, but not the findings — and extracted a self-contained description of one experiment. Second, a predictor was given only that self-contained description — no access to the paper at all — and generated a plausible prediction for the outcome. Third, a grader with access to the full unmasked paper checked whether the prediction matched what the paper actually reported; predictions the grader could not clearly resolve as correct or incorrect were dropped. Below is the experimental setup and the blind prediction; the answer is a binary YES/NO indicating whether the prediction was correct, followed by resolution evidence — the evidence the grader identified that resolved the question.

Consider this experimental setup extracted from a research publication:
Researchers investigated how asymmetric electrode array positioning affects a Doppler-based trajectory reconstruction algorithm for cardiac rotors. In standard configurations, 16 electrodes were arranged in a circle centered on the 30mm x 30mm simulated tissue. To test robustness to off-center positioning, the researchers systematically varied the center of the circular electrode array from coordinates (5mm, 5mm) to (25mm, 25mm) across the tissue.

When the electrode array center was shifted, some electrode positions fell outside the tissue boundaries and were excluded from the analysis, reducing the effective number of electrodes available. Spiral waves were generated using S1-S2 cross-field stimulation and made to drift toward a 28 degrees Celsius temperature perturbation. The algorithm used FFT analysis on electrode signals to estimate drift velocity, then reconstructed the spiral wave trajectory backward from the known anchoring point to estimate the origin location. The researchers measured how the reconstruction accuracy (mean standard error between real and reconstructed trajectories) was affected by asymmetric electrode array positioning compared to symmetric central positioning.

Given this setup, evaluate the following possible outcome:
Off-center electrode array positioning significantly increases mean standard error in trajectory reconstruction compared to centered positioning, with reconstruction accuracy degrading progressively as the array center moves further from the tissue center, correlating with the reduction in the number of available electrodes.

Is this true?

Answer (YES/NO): NO